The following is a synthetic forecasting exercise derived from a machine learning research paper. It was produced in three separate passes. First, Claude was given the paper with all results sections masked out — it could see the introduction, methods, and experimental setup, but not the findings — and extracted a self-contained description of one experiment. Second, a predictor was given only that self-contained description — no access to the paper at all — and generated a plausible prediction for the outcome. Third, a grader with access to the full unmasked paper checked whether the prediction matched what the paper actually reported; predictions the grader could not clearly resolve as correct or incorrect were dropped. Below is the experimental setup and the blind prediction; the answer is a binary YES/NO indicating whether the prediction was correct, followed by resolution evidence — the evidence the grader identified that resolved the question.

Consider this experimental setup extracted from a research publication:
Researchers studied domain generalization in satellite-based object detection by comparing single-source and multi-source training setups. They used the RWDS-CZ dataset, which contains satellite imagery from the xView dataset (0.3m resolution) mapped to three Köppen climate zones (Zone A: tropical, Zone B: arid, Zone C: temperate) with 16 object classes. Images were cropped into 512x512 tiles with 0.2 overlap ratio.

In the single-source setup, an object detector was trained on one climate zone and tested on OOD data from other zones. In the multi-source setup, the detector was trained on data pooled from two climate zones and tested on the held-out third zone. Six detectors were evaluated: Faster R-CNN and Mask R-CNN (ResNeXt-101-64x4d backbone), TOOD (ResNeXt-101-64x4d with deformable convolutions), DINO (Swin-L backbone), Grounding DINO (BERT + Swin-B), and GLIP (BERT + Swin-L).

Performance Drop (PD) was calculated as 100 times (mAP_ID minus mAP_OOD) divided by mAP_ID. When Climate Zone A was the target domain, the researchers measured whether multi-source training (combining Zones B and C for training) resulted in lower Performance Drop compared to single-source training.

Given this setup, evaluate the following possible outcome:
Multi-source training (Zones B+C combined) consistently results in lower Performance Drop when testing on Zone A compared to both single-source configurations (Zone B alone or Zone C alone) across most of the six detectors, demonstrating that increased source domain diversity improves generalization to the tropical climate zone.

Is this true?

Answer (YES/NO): YES